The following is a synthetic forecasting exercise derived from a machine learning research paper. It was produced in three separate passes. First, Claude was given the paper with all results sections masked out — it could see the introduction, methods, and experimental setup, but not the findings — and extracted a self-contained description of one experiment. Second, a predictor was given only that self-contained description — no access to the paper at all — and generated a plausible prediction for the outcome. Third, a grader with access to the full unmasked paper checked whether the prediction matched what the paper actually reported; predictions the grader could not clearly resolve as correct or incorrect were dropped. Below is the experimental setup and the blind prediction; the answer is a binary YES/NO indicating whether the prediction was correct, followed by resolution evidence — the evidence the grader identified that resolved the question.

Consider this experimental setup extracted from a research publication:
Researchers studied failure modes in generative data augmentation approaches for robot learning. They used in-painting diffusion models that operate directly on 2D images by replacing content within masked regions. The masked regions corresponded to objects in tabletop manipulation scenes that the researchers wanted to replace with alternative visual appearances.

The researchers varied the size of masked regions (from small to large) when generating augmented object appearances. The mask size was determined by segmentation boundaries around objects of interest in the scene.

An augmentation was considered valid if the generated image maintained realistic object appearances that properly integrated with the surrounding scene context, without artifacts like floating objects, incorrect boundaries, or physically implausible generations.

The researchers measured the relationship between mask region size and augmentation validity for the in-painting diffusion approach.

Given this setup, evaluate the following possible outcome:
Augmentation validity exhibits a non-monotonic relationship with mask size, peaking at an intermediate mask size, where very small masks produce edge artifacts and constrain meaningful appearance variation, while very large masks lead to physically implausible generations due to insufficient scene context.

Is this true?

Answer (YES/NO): NO